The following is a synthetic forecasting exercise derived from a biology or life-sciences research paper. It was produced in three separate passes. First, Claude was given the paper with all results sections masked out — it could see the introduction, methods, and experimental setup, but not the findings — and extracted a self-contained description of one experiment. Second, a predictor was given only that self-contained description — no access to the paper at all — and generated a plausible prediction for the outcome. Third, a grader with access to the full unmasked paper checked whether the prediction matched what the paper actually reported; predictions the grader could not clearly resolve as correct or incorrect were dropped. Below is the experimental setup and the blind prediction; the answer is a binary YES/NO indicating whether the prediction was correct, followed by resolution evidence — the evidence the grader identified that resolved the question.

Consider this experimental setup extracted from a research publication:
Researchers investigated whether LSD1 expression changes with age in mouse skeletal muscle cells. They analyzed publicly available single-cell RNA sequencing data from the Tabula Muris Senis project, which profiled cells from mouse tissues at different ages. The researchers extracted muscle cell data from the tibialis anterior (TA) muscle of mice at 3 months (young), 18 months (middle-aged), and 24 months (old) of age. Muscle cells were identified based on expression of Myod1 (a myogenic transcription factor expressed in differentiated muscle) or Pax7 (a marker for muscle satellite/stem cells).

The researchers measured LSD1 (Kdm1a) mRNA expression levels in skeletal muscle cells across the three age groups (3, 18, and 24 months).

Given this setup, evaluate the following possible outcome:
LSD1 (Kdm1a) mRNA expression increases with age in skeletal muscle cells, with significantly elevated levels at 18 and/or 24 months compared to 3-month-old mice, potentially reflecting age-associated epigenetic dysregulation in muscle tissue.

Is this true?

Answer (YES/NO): NO